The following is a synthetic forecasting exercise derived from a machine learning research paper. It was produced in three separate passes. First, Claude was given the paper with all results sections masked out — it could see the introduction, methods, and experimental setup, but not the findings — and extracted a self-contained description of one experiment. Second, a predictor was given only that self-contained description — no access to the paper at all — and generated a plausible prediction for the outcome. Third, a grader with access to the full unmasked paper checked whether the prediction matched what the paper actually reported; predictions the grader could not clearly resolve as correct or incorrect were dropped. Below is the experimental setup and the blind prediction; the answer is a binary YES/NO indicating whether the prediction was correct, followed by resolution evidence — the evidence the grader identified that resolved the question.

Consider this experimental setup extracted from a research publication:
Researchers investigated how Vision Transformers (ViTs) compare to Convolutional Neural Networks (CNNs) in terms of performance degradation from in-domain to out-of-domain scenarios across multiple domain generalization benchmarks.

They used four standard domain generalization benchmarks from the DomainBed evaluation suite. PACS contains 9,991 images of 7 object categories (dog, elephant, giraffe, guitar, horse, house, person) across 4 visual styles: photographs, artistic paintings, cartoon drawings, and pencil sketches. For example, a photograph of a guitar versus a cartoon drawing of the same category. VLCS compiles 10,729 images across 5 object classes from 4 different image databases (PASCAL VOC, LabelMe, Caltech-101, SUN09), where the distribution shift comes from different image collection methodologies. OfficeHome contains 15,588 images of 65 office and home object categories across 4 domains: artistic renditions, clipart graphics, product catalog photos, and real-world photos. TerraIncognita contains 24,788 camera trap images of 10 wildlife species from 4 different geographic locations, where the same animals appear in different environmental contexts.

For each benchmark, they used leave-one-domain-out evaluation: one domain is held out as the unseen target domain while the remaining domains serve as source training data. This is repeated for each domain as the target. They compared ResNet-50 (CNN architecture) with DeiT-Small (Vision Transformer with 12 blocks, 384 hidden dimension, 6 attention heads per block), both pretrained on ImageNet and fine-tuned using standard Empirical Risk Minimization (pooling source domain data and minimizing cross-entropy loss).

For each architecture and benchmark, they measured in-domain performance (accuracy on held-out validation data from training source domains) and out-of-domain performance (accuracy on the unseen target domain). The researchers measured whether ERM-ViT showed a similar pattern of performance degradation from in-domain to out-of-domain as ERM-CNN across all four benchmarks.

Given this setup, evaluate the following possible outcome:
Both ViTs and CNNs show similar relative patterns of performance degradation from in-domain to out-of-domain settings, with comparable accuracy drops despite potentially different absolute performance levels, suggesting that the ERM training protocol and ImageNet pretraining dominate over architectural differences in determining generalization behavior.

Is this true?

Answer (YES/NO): YES